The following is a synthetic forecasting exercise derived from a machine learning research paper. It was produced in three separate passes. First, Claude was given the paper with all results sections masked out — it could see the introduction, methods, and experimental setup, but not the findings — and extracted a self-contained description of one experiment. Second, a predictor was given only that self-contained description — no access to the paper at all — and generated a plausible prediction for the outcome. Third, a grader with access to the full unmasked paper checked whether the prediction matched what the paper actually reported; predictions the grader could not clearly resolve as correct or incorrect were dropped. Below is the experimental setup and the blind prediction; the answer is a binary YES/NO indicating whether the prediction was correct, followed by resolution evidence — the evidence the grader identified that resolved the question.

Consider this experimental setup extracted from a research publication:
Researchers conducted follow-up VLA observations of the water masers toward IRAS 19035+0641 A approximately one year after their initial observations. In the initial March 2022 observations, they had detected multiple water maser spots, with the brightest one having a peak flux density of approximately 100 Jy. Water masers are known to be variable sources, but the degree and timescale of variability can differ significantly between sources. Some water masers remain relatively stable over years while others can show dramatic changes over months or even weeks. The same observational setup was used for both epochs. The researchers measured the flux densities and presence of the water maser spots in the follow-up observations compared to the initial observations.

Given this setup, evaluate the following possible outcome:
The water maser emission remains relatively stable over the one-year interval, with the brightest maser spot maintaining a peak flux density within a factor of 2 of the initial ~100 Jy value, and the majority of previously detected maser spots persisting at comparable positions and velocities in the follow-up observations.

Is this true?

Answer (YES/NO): NO